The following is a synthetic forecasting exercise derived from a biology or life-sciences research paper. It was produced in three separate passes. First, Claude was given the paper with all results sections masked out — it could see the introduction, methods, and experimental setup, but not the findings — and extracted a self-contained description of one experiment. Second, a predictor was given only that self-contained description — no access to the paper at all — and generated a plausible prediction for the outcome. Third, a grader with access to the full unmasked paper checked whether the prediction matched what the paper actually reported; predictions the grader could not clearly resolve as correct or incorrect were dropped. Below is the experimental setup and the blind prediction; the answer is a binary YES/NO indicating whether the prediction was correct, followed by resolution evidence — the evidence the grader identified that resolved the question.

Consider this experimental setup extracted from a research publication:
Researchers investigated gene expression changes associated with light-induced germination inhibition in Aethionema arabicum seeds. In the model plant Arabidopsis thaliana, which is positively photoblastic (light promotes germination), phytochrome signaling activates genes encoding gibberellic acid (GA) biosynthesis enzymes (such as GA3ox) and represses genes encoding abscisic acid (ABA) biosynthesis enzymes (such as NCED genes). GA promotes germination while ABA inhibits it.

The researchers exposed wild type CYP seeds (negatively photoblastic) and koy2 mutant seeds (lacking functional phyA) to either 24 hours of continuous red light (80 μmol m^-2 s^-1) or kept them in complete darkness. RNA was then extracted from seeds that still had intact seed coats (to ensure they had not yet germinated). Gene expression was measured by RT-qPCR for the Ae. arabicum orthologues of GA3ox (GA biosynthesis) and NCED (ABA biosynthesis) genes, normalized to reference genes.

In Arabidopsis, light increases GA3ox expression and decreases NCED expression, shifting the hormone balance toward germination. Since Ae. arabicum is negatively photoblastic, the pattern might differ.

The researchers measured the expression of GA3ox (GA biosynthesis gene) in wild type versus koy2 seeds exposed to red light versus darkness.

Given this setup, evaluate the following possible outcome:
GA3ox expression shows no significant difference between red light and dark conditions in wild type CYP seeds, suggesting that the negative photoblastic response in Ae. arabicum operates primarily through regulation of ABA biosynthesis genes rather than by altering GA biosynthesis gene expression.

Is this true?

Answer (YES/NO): NO